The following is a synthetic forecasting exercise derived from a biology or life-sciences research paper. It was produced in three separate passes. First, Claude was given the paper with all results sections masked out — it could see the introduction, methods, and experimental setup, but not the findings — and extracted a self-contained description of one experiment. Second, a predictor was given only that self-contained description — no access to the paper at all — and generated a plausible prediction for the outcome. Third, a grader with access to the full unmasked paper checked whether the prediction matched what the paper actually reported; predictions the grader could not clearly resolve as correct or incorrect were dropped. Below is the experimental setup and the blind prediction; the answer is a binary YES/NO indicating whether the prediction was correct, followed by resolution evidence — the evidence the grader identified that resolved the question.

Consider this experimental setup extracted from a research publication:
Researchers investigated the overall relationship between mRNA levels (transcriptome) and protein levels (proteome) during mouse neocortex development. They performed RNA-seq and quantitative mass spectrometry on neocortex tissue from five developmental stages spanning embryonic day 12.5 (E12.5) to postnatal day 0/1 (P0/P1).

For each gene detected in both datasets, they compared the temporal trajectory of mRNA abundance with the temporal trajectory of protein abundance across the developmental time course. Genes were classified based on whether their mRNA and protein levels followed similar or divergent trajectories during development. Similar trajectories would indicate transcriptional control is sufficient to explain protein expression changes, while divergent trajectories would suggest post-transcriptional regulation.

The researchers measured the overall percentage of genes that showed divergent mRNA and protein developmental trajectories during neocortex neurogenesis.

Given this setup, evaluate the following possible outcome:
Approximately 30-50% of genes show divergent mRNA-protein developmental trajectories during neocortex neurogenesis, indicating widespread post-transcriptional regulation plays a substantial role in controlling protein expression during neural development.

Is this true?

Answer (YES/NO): NO